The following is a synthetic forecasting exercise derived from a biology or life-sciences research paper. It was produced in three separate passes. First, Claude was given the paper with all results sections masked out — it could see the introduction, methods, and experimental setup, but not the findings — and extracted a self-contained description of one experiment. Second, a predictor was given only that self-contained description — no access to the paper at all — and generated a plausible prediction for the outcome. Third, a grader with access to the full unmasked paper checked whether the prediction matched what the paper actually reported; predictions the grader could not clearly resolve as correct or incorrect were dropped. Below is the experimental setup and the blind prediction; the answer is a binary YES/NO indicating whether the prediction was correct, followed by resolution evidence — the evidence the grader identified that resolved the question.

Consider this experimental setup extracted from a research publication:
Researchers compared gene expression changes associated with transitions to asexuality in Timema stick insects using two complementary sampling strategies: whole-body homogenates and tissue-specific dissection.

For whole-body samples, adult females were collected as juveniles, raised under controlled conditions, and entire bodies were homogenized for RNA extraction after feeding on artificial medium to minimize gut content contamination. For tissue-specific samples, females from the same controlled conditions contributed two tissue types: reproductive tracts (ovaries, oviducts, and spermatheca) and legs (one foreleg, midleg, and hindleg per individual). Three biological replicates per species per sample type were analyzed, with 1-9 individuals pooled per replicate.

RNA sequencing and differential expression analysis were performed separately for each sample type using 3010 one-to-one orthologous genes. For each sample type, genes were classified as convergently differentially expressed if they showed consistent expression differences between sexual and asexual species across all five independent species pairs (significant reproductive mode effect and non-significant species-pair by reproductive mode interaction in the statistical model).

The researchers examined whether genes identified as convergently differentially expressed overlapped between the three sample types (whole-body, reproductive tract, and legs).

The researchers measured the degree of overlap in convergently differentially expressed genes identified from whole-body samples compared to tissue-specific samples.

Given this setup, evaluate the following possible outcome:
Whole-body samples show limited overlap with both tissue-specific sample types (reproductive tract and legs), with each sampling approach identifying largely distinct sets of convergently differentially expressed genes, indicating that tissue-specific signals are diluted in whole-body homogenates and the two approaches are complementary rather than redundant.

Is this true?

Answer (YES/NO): YES